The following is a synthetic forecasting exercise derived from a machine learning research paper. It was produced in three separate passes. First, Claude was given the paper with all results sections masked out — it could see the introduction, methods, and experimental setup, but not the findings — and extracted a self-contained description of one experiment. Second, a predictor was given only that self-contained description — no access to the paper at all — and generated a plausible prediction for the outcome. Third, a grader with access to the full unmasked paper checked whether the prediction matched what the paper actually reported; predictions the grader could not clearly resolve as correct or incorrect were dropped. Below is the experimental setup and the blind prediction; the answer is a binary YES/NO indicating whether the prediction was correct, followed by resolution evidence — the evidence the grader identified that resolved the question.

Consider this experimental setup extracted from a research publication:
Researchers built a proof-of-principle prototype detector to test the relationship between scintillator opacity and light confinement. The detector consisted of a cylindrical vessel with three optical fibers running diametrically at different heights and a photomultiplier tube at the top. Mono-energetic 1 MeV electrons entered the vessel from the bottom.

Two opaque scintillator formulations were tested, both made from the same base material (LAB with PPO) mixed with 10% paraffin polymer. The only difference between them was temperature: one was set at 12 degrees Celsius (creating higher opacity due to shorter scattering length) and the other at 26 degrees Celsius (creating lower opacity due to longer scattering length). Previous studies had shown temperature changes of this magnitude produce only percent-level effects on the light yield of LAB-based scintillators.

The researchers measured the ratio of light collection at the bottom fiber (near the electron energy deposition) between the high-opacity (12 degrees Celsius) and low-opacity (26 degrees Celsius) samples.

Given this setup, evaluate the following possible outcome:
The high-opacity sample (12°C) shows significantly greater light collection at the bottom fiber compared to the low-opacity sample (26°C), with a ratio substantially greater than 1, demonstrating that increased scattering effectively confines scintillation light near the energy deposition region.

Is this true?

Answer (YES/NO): YES